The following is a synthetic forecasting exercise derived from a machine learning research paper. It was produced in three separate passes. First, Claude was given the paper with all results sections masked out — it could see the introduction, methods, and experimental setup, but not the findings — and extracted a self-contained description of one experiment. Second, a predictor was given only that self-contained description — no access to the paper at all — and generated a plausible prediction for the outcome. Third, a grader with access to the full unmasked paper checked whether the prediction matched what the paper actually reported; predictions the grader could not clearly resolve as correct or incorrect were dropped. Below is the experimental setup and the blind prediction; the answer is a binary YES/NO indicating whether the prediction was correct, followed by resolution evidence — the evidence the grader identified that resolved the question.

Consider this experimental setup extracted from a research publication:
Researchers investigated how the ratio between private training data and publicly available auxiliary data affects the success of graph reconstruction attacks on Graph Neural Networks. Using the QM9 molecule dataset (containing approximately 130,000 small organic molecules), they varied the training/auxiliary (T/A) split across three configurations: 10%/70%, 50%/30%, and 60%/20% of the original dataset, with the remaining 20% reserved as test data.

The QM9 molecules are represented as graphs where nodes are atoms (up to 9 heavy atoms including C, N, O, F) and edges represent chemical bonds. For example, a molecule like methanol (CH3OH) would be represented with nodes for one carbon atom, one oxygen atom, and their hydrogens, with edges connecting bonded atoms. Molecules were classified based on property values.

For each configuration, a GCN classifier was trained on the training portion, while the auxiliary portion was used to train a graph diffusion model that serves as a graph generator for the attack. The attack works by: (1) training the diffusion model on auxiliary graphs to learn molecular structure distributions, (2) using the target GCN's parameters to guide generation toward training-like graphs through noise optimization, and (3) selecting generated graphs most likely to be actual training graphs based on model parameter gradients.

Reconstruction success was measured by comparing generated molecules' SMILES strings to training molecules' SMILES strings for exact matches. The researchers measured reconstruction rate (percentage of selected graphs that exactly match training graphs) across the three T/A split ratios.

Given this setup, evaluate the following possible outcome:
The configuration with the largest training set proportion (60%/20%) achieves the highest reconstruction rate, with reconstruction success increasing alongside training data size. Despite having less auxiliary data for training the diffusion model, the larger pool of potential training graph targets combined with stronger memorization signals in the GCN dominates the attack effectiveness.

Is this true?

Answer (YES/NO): YES